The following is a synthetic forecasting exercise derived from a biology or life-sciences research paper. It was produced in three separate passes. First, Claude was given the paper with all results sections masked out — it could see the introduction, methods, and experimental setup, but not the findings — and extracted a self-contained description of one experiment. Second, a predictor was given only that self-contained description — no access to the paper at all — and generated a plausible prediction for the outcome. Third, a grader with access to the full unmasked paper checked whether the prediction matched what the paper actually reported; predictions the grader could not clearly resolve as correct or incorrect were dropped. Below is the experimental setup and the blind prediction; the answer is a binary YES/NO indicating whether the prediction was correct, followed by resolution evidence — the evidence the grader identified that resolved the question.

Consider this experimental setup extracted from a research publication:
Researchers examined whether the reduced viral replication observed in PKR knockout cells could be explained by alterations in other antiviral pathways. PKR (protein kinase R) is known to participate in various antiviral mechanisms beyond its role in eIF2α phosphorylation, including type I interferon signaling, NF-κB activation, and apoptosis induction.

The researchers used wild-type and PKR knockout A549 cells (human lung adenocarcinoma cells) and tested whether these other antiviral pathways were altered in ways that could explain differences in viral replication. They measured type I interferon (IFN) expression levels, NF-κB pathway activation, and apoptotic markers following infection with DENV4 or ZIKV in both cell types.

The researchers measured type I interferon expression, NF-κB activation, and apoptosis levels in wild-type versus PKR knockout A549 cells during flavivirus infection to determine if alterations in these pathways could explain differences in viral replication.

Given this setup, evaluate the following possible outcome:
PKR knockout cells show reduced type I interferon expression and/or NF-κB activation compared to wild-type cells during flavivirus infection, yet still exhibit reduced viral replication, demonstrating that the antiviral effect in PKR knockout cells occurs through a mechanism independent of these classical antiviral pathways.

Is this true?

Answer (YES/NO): NO